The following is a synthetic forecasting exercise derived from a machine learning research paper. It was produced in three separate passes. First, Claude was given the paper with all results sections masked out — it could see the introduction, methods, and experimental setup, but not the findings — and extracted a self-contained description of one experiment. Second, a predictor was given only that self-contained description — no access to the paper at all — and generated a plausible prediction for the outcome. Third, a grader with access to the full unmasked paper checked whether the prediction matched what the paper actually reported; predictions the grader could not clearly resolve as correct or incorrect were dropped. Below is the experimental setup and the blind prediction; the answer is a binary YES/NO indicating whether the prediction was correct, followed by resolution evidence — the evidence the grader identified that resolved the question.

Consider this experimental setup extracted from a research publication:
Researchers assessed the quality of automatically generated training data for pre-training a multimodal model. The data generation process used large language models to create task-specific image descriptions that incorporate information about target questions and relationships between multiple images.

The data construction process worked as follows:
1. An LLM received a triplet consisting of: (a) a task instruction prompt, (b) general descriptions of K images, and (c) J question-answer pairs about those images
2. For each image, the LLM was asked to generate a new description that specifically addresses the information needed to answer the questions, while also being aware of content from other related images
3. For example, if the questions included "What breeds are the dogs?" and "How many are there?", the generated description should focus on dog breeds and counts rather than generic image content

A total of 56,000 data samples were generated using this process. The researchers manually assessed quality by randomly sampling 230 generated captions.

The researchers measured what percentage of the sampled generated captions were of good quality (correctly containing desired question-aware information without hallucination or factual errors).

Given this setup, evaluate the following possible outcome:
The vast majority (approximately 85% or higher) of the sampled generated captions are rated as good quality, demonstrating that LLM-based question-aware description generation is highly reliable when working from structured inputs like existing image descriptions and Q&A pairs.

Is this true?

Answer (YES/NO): NO